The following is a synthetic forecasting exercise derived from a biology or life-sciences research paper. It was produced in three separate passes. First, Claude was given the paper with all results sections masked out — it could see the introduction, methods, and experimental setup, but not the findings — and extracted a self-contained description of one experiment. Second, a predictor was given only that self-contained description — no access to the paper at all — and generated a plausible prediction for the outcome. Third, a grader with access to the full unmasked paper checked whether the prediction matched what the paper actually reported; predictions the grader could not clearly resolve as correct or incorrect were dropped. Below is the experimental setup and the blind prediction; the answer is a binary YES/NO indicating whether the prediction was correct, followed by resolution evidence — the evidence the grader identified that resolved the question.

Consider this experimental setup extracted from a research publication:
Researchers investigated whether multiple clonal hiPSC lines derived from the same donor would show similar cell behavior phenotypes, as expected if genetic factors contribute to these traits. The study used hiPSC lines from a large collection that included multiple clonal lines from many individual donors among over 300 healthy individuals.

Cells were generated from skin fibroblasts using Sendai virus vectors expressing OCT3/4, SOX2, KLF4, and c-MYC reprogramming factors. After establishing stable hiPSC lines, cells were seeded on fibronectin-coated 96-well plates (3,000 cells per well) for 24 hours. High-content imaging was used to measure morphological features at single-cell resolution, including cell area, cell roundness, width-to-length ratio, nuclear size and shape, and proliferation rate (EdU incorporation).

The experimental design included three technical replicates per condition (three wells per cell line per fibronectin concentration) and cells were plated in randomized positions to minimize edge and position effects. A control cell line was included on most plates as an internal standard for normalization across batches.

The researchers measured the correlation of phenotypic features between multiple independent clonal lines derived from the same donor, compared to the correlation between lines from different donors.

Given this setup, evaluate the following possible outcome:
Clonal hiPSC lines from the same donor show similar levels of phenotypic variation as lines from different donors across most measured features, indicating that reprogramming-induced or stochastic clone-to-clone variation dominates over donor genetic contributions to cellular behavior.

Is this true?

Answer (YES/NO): NO